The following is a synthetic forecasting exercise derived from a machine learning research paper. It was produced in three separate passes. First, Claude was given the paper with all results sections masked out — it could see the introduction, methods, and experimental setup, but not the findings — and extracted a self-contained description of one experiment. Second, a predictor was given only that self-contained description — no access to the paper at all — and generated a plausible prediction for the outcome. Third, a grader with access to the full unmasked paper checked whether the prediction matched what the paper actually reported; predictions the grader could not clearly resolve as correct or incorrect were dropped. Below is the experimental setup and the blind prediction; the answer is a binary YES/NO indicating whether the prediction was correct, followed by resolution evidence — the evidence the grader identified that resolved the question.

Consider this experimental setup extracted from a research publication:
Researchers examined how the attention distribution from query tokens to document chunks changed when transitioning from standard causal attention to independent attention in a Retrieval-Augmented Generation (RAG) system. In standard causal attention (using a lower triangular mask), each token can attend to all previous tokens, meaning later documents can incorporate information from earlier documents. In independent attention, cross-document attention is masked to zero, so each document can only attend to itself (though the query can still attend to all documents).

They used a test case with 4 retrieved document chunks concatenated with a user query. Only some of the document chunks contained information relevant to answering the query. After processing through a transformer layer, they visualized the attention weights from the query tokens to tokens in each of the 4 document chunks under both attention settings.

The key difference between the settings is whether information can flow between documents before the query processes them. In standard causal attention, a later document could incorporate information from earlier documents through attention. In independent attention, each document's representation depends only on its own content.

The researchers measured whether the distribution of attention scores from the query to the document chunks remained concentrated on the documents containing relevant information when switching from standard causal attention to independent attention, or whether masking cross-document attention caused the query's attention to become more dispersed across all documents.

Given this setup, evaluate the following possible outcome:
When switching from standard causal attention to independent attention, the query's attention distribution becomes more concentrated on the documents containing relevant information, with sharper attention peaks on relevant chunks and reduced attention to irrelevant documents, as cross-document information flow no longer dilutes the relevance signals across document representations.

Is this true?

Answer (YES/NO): NO